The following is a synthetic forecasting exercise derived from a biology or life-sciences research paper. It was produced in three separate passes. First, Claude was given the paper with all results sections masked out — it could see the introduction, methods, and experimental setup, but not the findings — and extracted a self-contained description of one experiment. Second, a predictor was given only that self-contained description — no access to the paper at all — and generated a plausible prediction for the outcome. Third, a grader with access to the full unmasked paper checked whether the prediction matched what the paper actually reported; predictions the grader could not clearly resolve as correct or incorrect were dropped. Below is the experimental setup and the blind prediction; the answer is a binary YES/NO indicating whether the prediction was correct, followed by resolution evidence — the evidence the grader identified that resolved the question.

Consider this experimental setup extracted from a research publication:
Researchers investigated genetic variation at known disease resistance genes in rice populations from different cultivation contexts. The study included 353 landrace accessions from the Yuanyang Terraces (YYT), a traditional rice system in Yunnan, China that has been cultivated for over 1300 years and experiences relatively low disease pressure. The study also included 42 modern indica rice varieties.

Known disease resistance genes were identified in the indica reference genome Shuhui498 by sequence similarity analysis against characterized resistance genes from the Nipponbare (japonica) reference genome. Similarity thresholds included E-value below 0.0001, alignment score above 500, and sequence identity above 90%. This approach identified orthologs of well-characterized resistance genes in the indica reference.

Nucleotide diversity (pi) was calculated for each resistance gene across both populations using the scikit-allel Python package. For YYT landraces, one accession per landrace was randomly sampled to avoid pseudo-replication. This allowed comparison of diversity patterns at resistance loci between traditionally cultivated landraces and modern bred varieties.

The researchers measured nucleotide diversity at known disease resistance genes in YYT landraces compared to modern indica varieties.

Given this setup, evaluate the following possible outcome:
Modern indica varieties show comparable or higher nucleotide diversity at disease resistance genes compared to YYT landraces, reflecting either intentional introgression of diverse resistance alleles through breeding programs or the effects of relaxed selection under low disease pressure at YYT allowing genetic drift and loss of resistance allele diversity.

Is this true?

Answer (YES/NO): YES